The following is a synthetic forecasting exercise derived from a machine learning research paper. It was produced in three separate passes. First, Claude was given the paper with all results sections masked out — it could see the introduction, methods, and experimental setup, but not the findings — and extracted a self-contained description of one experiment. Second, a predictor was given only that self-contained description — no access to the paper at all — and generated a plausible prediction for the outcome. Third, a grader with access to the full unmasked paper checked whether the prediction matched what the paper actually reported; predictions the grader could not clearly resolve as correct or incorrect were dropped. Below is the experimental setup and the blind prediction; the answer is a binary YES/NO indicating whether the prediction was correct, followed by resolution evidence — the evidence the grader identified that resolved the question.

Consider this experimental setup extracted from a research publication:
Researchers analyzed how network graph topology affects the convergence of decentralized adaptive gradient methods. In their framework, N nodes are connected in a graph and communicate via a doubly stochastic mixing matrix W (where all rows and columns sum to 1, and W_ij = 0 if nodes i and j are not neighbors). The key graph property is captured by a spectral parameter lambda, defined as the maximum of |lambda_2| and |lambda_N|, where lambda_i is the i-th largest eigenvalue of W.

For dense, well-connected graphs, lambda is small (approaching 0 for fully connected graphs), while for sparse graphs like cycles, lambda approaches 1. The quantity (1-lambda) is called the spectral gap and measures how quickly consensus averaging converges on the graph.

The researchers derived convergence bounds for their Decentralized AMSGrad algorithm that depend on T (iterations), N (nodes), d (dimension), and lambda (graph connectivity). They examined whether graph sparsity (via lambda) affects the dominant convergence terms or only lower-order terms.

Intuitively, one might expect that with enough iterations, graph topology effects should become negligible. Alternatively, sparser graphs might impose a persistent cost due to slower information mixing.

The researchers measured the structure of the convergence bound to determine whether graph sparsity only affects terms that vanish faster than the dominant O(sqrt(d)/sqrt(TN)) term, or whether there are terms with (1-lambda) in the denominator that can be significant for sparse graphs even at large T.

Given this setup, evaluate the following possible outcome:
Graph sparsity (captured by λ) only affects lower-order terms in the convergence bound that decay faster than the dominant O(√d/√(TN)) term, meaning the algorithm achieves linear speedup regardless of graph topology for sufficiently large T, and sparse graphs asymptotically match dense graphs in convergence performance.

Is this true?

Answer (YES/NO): YES